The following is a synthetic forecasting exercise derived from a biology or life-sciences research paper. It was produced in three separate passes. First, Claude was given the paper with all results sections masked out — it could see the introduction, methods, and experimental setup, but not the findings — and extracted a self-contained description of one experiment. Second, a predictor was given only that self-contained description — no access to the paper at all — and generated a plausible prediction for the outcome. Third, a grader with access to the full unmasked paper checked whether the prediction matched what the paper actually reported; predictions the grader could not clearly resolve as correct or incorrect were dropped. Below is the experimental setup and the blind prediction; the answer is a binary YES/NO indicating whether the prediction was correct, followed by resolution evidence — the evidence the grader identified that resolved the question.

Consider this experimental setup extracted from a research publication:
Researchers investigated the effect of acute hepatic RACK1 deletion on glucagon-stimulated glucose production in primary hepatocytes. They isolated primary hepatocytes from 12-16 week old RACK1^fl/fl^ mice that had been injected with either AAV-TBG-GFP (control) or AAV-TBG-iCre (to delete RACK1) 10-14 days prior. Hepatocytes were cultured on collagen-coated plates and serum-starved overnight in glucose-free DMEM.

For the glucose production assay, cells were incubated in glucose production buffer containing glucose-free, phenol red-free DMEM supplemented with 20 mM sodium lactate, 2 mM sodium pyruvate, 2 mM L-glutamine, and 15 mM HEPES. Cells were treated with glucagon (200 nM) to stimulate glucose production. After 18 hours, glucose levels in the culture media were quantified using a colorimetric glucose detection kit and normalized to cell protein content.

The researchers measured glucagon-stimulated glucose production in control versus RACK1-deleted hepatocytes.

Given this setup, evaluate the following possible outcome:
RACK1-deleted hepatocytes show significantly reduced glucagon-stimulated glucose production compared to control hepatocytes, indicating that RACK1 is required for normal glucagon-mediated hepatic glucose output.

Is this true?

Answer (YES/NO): YES